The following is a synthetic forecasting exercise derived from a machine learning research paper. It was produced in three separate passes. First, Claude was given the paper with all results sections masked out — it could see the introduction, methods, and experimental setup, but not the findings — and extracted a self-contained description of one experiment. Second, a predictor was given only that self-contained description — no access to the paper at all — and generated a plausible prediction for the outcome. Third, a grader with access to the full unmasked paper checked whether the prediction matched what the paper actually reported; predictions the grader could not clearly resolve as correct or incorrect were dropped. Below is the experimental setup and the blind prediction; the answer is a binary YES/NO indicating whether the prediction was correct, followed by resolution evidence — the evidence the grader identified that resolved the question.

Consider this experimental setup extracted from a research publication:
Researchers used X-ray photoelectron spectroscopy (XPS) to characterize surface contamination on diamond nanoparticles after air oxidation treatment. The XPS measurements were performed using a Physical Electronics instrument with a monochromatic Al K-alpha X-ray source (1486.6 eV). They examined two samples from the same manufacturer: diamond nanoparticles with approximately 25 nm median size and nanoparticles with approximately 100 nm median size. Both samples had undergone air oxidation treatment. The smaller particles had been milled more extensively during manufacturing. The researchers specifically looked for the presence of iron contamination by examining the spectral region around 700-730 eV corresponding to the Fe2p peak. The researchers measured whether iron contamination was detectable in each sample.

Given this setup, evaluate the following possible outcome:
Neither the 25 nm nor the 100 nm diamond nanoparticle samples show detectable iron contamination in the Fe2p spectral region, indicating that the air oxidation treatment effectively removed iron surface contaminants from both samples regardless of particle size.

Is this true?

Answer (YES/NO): NO